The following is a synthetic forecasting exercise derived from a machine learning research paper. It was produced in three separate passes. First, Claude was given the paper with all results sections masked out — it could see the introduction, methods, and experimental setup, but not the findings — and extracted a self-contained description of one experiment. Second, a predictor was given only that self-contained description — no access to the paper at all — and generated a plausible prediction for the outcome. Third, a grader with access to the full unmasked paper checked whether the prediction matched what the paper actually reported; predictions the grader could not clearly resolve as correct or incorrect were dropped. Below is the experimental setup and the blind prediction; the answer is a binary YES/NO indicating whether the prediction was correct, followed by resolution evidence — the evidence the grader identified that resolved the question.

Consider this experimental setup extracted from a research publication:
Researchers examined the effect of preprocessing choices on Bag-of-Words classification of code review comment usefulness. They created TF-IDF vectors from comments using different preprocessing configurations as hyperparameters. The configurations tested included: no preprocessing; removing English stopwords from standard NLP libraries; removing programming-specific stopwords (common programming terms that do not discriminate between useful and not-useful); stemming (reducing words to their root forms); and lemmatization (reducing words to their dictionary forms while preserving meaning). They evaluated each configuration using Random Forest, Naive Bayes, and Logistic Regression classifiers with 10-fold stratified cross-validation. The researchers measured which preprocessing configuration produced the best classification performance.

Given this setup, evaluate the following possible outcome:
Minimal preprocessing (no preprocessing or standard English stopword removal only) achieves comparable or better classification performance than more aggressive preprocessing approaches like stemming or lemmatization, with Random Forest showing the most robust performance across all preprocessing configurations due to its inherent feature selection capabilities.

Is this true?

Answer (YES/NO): NO